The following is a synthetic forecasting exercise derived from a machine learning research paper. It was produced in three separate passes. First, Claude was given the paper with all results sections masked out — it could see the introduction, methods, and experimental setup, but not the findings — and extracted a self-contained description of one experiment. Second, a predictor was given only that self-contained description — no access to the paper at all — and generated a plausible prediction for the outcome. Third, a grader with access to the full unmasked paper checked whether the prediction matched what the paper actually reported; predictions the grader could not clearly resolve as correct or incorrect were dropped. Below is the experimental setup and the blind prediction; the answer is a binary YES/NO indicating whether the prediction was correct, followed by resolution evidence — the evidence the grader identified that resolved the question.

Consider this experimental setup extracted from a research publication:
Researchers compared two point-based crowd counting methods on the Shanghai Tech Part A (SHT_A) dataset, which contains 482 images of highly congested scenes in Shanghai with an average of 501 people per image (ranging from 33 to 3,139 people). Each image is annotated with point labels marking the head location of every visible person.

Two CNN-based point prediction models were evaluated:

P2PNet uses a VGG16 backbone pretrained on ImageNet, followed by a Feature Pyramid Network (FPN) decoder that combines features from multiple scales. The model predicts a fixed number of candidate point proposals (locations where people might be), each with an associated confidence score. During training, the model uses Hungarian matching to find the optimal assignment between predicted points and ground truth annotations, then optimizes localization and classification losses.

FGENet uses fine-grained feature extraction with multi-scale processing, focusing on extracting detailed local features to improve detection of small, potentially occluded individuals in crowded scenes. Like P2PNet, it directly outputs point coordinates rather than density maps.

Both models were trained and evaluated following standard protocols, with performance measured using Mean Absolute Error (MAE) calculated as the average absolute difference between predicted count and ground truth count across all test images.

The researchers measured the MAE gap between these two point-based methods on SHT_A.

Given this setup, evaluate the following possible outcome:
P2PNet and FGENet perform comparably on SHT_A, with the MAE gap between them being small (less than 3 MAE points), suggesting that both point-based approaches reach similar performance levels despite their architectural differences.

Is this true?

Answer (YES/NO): YES